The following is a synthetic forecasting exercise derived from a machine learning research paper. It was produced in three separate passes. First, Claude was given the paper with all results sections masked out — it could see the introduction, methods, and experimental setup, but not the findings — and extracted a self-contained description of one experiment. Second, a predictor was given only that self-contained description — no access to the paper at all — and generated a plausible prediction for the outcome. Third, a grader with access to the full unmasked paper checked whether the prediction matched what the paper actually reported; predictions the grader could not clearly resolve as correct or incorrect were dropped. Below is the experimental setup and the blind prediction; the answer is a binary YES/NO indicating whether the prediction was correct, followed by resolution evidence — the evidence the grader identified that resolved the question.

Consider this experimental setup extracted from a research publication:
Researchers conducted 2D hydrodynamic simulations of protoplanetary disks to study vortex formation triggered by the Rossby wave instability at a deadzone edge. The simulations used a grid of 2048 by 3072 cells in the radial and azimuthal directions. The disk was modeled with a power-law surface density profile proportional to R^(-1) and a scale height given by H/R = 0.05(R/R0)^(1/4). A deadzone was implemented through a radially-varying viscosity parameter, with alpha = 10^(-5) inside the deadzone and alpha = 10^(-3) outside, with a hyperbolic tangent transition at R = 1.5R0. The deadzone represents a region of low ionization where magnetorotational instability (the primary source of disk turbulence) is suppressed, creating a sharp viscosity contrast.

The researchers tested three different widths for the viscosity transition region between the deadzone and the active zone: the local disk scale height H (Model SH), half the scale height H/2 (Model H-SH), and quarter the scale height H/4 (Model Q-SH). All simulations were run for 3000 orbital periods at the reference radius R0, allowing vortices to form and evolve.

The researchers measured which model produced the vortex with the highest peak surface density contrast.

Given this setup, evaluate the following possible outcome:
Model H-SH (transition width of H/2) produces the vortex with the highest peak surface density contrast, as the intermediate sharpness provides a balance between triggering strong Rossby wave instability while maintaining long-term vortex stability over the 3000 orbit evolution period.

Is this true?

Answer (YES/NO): NO